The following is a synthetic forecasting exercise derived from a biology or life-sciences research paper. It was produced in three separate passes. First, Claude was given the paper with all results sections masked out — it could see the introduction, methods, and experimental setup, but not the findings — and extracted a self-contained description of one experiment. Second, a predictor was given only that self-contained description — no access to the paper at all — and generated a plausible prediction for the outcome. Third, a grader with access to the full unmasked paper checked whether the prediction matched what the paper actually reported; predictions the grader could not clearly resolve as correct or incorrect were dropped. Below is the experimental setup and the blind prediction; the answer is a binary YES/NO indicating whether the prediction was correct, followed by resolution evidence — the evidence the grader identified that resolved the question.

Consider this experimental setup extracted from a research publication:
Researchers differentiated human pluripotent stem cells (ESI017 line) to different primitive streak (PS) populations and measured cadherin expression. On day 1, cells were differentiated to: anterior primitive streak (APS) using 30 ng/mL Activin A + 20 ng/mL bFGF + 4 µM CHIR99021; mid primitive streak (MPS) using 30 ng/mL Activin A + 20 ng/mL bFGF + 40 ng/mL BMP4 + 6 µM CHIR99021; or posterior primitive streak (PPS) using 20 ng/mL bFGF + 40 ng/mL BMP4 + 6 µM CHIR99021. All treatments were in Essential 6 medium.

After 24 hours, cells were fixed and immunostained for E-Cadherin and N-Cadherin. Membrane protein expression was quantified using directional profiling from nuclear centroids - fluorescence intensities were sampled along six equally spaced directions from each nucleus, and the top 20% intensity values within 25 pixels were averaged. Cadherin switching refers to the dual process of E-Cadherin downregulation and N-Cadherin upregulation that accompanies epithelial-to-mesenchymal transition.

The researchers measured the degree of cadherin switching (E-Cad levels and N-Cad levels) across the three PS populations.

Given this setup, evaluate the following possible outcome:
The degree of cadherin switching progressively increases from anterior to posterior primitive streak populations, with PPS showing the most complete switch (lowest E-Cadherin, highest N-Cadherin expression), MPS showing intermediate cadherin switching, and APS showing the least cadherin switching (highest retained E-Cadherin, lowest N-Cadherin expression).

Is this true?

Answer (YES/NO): NO